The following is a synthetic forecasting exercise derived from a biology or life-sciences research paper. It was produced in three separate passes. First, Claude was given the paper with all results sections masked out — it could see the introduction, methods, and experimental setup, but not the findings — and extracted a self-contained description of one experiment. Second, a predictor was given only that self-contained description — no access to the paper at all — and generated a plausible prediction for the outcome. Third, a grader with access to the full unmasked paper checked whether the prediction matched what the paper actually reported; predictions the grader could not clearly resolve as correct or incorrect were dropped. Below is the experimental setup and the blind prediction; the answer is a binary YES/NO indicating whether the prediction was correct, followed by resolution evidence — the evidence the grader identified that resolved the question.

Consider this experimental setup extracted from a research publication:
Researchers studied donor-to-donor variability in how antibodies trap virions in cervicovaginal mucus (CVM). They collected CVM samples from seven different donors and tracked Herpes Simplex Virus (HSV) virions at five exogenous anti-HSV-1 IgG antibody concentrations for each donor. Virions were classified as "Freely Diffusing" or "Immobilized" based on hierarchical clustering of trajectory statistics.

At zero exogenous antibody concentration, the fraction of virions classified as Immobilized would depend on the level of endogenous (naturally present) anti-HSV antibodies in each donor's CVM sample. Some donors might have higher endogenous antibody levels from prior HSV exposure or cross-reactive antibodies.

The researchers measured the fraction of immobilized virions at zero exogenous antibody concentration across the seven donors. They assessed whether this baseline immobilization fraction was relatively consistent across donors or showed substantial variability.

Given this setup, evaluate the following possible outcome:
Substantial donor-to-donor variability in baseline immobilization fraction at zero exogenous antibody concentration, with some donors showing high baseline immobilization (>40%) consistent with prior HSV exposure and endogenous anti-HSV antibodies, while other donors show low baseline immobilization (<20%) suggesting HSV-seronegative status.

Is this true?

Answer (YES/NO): NO